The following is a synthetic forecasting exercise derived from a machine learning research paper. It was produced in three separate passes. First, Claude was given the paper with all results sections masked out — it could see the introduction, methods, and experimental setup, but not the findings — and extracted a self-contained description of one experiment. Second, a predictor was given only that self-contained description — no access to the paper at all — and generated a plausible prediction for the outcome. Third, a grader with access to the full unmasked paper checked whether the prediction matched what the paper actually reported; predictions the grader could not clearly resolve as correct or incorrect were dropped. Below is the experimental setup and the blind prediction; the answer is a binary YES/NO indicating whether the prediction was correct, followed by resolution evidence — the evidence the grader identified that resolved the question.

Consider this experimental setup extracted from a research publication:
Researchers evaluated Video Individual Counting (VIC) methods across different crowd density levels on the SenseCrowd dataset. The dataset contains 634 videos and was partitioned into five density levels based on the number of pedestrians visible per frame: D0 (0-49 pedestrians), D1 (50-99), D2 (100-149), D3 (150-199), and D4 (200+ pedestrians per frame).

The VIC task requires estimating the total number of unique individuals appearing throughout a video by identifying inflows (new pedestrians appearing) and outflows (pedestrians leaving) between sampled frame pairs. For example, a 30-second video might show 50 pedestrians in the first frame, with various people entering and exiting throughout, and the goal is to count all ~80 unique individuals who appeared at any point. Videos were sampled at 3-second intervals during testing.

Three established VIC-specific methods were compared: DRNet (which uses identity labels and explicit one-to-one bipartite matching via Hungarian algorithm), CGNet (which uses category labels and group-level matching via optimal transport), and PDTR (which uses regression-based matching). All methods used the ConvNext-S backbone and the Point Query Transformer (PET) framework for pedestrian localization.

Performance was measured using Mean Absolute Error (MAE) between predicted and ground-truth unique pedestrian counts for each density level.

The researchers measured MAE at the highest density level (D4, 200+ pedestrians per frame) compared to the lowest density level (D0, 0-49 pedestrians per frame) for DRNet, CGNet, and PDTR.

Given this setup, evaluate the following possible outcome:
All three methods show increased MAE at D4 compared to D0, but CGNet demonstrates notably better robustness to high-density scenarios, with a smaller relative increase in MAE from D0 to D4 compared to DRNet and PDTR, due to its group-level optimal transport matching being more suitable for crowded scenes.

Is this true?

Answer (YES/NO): NO